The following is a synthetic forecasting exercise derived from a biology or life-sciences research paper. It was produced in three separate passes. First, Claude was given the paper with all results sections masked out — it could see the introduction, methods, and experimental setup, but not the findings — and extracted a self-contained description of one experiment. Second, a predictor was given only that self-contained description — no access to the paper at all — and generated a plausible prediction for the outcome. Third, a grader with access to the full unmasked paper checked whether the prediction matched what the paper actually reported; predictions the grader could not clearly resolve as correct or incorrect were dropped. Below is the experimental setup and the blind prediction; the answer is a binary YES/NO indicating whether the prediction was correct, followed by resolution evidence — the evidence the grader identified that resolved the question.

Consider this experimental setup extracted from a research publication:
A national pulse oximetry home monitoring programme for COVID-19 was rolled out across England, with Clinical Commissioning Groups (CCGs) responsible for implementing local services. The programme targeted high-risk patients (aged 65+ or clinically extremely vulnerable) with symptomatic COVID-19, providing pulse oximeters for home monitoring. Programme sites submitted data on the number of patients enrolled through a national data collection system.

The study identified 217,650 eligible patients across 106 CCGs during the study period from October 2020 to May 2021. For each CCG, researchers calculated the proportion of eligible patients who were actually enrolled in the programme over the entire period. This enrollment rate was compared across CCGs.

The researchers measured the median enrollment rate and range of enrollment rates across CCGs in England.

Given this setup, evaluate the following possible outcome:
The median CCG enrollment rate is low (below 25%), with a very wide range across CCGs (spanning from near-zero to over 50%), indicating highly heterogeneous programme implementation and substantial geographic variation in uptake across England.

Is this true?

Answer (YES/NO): NO